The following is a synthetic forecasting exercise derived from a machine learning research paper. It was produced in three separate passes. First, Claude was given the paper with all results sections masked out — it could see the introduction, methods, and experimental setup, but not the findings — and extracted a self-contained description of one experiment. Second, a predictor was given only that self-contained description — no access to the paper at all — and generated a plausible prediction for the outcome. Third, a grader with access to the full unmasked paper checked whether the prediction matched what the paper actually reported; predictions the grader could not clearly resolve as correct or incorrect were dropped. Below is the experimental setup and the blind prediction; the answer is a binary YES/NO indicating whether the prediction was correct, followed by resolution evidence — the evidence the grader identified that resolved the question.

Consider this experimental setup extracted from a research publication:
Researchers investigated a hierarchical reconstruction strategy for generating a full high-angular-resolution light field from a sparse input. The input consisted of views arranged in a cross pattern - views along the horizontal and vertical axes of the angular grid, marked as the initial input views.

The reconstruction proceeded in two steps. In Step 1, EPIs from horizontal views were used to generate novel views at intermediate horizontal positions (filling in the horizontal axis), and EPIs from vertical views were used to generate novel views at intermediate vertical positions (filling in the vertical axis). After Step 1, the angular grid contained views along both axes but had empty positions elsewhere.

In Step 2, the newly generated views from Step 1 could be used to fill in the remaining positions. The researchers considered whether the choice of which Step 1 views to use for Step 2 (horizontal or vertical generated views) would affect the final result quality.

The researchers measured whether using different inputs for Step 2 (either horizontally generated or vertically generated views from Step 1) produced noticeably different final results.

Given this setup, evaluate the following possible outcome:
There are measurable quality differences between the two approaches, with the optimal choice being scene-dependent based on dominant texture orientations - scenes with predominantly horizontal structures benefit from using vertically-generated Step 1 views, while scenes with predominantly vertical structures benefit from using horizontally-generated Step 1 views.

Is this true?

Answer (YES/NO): NO